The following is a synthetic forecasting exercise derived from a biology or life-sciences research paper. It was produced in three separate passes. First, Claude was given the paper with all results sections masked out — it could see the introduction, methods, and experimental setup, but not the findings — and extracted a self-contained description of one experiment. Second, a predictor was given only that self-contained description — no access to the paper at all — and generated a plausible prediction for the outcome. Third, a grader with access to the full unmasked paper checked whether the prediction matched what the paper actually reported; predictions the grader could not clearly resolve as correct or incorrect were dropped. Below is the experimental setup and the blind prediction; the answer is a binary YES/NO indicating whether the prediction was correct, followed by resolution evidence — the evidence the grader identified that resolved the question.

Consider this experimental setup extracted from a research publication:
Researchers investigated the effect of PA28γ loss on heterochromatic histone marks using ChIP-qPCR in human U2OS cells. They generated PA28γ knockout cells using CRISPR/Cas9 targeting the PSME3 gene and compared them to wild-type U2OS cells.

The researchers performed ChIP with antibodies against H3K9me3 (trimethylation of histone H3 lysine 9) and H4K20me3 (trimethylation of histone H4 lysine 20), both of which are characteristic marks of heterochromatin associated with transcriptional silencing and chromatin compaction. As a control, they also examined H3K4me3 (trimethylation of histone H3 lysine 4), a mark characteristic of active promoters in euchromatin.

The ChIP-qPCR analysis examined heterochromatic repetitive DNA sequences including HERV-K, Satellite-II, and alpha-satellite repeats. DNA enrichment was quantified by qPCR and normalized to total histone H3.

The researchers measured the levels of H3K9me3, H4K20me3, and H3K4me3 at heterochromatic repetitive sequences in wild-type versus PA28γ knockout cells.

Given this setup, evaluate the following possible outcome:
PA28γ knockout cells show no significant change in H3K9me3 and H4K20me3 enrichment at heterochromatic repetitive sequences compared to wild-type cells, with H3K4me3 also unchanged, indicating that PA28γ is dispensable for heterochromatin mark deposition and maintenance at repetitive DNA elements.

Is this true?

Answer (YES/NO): NO